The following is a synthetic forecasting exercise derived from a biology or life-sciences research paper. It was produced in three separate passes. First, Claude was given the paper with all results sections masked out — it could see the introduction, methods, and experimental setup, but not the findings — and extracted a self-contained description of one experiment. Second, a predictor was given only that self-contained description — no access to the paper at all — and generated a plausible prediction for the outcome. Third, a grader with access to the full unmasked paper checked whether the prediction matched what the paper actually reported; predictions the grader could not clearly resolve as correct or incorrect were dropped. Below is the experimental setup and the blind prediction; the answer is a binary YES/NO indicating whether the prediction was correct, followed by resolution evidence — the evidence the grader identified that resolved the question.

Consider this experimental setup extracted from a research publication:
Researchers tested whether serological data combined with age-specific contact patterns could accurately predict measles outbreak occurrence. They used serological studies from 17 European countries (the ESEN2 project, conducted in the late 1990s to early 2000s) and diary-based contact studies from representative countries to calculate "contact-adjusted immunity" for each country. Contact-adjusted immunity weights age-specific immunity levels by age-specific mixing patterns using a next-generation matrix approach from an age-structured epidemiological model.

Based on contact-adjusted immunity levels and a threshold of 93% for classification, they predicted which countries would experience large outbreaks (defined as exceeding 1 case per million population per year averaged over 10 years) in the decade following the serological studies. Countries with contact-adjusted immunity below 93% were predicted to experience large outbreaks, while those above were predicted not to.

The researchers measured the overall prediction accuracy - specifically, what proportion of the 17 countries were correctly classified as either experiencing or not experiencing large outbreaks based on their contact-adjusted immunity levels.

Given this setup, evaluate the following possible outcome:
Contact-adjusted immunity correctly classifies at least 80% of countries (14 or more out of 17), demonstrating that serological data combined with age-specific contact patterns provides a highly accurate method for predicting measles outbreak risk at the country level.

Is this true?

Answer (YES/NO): NO